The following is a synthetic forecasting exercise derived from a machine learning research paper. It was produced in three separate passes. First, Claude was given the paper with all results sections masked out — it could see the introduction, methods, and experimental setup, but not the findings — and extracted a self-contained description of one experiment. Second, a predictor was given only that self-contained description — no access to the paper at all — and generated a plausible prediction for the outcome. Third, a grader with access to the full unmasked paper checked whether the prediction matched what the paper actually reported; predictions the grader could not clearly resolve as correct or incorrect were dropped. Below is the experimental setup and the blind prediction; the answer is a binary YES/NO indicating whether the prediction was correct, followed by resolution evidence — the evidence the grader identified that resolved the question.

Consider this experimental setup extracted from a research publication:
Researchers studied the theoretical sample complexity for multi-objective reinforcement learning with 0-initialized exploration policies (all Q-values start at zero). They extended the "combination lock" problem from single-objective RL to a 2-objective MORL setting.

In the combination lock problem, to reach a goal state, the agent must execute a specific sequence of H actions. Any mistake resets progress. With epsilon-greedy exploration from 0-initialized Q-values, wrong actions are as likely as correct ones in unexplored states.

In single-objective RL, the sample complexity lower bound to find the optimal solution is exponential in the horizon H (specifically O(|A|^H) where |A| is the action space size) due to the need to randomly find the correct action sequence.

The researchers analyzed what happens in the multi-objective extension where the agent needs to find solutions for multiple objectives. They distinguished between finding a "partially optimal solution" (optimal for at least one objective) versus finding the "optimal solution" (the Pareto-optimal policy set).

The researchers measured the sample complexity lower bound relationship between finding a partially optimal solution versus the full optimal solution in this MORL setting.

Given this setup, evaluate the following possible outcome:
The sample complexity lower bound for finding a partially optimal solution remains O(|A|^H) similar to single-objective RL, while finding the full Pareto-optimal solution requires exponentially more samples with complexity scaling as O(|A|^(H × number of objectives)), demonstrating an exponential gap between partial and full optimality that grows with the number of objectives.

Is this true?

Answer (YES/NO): YES